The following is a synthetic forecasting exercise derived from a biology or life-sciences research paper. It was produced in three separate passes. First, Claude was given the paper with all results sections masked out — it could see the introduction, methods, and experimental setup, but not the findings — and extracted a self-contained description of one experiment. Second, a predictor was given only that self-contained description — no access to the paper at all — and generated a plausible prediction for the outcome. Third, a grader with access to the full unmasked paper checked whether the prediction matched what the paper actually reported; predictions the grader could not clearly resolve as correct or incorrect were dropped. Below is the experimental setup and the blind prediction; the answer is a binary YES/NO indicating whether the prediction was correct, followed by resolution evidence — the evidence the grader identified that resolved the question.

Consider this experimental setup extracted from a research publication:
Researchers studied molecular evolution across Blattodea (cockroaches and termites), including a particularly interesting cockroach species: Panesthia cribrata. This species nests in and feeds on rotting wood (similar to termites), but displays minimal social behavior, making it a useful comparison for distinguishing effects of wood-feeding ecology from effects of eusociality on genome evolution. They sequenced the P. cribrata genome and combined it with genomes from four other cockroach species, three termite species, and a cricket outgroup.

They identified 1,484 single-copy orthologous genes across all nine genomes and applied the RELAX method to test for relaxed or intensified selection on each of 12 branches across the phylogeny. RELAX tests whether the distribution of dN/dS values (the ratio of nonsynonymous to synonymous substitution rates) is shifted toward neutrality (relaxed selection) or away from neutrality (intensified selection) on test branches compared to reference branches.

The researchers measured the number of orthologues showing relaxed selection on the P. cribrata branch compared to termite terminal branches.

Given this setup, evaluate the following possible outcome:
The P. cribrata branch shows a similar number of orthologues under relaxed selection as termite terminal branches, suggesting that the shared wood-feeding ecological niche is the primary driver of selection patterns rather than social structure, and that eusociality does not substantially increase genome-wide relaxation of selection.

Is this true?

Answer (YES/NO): NO